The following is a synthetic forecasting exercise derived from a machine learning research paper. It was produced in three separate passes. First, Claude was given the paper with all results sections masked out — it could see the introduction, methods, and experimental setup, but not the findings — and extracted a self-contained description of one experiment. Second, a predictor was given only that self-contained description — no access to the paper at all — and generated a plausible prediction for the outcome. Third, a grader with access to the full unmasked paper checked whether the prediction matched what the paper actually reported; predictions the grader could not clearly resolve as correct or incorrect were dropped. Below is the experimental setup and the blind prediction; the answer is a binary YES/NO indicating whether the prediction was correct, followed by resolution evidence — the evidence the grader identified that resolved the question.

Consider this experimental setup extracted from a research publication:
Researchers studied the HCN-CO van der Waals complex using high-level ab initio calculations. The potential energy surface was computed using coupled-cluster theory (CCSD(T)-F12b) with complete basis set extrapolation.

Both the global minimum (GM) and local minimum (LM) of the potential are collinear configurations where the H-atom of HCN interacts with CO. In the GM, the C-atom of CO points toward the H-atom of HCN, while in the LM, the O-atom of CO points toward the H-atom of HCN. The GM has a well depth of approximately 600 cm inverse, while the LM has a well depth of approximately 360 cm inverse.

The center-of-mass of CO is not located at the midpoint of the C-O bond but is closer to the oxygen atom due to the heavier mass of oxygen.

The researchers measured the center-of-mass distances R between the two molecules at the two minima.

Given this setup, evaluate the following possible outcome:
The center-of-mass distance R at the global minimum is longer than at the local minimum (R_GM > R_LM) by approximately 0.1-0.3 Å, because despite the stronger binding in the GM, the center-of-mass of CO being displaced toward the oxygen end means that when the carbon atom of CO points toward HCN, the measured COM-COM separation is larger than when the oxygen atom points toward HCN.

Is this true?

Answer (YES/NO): YES